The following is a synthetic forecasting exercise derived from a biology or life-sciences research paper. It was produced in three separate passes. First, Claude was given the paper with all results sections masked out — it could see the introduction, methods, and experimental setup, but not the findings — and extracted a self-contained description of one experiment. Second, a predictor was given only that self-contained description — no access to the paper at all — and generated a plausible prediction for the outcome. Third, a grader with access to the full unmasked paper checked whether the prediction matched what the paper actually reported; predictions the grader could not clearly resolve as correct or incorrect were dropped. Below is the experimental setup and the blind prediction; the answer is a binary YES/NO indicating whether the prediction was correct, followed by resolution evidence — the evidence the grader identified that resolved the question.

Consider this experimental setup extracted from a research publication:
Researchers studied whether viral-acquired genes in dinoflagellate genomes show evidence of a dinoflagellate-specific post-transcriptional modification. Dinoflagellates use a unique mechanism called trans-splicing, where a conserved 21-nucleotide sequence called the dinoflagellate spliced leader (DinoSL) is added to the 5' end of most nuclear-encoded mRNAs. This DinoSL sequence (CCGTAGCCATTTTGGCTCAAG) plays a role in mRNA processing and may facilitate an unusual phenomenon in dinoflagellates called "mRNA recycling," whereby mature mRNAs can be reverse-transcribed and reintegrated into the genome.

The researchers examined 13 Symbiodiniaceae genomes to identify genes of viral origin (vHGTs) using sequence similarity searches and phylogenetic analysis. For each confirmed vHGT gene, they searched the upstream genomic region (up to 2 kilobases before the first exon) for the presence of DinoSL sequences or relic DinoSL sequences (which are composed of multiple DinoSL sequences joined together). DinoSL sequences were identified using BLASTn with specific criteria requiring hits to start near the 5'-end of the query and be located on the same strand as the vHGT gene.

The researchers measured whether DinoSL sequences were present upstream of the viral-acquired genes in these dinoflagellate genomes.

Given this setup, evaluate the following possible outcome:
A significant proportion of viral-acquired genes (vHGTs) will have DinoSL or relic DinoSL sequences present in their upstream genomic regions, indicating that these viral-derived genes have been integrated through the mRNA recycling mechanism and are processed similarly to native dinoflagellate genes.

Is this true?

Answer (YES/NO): NO